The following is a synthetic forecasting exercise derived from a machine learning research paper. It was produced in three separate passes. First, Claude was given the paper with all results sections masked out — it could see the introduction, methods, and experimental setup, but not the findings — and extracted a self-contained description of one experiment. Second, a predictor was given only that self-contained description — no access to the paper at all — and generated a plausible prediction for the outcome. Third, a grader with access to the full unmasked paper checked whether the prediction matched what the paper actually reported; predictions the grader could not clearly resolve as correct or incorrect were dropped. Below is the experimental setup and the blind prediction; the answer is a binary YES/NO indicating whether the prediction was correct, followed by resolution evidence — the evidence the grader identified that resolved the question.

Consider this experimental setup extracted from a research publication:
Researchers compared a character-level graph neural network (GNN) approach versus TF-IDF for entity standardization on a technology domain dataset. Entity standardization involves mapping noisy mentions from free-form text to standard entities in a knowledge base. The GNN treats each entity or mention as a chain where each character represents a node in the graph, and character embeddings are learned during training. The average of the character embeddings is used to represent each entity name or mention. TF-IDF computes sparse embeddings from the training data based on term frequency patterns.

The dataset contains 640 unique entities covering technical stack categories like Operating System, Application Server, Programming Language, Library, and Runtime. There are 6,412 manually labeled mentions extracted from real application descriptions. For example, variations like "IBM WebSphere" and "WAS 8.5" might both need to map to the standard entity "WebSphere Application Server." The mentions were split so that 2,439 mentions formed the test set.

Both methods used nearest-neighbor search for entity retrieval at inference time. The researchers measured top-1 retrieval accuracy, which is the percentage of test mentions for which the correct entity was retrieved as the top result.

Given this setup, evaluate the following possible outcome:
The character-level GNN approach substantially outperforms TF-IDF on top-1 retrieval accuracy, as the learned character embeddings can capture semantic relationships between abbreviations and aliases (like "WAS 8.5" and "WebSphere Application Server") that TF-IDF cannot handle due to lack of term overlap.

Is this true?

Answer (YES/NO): NO